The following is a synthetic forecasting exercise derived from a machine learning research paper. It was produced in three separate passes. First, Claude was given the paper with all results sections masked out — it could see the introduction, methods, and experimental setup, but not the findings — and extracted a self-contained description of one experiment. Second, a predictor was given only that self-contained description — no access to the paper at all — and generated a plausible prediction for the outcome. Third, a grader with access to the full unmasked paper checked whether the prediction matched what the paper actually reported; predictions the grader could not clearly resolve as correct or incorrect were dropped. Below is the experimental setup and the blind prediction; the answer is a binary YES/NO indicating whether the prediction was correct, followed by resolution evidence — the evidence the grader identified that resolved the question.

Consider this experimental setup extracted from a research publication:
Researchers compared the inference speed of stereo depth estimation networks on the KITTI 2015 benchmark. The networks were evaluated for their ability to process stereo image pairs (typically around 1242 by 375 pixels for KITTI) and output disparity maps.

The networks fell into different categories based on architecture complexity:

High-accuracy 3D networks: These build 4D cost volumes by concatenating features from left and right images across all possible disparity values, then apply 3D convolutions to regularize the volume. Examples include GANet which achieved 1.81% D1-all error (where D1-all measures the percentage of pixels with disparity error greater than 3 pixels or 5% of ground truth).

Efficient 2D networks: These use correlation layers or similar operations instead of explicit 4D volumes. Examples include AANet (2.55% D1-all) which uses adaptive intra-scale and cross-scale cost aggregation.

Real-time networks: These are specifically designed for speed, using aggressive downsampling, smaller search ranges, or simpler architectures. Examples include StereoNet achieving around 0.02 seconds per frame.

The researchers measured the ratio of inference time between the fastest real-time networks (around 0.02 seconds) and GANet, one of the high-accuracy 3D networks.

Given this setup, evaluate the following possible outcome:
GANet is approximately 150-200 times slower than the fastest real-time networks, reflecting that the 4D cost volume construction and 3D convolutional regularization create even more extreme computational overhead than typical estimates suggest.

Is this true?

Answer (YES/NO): NO